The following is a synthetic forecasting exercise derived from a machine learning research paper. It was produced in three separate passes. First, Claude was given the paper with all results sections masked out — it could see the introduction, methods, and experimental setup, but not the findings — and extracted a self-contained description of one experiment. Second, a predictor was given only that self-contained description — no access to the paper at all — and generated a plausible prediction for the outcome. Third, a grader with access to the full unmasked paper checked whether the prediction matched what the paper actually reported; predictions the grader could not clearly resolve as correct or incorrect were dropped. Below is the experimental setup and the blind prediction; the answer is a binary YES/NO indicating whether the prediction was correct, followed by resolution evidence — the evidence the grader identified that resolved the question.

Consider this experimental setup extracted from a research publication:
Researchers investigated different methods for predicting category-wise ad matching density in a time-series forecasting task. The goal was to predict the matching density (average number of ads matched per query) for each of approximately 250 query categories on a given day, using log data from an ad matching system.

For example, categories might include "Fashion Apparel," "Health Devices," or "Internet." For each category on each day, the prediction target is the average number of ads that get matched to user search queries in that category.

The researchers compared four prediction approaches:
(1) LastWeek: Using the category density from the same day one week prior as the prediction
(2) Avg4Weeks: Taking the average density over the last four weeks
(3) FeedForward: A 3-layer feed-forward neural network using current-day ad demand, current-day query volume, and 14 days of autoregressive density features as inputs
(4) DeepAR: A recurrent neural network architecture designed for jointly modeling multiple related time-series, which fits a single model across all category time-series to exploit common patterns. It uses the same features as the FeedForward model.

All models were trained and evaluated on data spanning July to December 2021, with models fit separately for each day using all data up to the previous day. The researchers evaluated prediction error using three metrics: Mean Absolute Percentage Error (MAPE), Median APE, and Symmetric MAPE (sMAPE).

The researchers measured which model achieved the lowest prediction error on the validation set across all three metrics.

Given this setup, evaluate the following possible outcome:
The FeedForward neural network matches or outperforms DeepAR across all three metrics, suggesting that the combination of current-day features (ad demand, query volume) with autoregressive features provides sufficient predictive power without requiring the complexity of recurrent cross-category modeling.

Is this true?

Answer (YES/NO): NO